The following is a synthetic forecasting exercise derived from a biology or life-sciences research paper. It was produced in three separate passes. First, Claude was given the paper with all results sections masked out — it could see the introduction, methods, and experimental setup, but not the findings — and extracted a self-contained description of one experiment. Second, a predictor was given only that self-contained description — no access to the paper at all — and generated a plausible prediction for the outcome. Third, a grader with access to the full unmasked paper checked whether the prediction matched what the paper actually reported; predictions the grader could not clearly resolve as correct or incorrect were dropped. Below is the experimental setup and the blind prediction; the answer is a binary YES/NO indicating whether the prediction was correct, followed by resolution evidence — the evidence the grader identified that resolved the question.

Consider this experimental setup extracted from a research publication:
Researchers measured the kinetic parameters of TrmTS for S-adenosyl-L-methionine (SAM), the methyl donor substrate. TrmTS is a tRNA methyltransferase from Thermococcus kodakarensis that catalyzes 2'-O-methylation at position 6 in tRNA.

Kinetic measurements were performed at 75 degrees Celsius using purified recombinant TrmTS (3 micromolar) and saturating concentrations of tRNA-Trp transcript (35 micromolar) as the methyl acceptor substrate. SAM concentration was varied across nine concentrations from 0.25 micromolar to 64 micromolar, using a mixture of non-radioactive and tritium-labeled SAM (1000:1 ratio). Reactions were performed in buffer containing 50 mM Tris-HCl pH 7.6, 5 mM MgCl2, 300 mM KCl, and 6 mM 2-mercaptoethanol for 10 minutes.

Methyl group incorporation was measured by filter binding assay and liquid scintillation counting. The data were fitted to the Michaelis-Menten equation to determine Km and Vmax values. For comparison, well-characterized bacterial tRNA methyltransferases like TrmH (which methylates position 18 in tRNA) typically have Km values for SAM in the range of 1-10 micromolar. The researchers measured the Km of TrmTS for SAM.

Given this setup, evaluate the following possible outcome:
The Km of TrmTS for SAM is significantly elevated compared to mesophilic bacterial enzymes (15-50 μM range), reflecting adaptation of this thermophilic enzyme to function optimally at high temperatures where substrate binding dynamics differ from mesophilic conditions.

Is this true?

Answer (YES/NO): NO